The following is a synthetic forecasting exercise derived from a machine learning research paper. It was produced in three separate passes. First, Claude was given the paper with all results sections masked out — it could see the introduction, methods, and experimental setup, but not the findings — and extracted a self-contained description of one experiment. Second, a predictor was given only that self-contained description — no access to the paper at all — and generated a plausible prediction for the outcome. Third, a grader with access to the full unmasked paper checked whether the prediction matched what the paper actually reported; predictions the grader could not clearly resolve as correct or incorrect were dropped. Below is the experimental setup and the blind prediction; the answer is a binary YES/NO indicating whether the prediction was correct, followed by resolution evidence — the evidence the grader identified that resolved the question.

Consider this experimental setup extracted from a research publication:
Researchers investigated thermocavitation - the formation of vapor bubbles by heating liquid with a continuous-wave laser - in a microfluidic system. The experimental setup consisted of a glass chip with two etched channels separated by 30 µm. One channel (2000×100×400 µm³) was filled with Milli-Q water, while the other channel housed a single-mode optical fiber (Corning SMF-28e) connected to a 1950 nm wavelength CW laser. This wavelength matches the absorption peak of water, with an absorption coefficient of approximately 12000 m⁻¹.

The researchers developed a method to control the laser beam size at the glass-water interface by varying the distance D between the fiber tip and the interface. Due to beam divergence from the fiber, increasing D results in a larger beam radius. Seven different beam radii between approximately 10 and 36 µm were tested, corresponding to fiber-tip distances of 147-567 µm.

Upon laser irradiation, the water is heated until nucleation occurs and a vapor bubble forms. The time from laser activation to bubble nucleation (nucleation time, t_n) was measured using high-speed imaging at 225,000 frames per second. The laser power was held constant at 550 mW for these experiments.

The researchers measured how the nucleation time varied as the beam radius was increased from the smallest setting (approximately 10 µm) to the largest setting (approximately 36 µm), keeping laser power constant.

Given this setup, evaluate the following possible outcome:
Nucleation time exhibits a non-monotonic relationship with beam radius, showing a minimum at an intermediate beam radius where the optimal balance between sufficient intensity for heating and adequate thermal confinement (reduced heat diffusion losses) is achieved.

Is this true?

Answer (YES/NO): NO